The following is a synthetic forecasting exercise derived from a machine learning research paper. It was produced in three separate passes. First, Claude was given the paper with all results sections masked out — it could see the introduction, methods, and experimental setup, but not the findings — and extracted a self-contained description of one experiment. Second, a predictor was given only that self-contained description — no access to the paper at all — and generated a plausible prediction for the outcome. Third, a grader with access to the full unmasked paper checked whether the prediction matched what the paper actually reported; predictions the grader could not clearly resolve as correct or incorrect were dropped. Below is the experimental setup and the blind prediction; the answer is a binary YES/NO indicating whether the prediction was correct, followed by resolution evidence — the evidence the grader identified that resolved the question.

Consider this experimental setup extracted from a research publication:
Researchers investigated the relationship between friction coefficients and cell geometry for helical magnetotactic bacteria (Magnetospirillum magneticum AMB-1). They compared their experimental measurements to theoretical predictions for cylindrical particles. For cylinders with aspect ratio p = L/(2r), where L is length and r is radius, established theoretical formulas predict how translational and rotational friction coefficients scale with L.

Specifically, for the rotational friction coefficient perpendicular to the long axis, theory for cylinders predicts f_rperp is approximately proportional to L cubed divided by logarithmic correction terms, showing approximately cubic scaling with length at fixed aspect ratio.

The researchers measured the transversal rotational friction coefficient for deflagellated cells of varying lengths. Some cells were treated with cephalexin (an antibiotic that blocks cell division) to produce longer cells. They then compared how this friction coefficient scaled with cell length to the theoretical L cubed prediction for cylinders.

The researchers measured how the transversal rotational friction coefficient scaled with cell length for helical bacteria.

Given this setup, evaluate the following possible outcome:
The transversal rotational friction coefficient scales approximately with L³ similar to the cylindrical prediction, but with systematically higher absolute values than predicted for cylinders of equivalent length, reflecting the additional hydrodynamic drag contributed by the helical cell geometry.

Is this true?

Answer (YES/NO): YES